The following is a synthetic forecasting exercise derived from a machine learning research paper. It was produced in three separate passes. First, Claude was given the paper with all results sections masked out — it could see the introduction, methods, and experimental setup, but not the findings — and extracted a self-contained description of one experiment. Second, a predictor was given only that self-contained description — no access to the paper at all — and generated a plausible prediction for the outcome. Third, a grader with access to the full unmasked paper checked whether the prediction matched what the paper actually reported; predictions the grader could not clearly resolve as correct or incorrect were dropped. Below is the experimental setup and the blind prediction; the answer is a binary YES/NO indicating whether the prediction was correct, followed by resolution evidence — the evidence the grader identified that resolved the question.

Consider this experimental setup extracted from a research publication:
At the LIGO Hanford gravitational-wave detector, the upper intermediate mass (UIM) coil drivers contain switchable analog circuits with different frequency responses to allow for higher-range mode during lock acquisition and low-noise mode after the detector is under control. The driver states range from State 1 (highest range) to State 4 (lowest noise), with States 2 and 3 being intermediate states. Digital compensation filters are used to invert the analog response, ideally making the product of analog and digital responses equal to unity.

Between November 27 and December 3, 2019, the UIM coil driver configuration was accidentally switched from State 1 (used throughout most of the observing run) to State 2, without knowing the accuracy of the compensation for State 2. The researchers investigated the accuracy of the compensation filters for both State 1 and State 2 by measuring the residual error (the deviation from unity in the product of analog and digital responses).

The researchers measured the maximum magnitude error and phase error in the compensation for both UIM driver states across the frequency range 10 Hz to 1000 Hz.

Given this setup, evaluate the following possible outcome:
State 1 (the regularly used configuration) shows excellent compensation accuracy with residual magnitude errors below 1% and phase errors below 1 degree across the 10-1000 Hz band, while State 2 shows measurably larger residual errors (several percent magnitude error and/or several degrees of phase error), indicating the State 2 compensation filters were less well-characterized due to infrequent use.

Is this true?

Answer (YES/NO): NO